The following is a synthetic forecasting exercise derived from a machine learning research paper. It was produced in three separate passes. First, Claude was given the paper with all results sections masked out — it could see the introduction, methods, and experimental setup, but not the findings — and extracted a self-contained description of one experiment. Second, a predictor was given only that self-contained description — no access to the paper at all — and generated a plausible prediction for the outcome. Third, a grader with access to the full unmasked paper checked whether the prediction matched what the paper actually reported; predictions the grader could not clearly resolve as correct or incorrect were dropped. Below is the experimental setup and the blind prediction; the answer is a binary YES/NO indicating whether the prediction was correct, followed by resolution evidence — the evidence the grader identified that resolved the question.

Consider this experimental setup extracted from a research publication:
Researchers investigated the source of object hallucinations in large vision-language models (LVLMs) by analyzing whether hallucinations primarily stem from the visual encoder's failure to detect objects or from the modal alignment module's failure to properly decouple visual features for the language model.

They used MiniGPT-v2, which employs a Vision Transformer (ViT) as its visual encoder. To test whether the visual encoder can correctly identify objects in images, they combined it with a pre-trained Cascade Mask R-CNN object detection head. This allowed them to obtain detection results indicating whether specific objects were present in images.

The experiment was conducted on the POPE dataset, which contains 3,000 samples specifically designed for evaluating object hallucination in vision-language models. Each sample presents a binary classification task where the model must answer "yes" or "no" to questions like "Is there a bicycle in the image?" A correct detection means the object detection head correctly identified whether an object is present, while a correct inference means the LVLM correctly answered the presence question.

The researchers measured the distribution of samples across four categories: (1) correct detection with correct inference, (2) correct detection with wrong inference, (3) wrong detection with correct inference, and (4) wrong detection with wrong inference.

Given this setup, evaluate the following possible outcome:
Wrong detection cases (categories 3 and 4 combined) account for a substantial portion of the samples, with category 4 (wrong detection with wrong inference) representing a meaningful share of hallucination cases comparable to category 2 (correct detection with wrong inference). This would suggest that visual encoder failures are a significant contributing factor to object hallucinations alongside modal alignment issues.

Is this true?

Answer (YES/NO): NO